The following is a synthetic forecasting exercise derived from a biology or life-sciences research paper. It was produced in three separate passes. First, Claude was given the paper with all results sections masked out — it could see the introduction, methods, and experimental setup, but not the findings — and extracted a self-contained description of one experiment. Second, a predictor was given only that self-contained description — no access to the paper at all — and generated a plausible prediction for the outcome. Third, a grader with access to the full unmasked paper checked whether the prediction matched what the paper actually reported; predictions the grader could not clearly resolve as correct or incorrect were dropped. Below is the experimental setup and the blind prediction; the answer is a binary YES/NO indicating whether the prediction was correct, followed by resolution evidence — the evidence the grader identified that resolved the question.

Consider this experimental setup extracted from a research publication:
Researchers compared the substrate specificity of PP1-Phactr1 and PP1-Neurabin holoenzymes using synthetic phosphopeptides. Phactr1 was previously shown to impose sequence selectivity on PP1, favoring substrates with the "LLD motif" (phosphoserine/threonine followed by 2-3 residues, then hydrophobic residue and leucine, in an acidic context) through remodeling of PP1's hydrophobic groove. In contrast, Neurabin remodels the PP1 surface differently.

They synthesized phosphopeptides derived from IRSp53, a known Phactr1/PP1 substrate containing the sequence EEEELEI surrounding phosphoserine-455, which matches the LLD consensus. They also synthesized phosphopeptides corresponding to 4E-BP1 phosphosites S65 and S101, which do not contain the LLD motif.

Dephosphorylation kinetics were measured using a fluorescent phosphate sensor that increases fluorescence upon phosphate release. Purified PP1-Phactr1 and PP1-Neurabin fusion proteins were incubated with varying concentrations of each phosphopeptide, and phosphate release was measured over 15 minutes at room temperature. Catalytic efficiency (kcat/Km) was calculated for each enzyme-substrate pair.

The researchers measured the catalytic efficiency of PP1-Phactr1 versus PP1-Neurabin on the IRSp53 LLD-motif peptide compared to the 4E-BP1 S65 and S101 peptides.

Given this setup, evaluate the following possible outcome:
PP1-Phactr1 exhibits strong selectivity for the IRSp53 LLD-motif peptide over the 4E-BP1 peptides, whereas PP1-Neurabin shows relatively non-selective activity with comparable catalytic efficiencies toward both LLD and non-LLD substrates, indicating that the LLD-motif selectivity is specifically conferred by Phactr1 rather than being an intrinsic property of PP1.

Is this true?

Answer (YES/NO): YES